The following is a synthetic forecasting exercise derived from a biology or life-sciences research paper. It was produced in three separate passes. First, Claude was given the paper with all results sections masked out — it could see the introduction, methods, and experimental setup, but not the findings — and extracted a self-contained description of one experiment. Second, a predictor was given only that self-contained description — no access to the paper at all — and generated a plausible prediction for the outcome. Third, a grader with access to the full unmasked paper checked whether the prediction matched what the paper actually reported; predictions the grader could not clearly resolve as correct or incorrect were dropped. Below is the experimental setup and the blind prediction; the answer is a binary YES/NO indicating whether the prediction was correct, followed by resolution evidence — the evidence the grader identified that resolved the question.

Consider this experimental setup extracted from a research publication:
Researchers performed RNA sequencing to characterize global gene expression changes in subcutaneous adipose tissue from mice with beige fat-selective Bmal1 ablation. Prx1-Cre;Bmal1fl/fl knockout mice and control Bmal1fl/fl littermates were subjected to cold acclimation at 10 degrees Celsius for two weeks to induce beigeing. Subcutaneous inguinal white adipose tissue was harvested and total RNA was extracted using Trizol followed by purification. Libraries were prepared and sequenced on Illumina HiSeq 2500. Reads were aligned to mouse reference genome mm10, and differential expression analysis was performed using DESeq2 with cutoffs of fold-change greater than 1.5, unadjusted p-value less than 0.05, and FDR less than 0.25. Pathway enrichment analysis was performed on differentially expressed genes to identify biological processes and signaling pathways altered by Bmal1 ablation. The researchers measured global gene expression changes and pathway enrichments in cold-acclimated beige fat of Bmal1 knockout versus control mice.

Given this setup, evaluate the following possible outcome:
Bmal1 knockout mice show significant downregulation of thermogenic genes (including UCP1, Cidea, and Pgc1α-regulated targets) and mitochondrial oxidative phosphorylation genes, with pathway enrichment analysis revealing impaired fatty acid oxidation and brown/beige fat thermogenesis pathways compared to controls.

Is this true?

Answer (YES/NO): NO